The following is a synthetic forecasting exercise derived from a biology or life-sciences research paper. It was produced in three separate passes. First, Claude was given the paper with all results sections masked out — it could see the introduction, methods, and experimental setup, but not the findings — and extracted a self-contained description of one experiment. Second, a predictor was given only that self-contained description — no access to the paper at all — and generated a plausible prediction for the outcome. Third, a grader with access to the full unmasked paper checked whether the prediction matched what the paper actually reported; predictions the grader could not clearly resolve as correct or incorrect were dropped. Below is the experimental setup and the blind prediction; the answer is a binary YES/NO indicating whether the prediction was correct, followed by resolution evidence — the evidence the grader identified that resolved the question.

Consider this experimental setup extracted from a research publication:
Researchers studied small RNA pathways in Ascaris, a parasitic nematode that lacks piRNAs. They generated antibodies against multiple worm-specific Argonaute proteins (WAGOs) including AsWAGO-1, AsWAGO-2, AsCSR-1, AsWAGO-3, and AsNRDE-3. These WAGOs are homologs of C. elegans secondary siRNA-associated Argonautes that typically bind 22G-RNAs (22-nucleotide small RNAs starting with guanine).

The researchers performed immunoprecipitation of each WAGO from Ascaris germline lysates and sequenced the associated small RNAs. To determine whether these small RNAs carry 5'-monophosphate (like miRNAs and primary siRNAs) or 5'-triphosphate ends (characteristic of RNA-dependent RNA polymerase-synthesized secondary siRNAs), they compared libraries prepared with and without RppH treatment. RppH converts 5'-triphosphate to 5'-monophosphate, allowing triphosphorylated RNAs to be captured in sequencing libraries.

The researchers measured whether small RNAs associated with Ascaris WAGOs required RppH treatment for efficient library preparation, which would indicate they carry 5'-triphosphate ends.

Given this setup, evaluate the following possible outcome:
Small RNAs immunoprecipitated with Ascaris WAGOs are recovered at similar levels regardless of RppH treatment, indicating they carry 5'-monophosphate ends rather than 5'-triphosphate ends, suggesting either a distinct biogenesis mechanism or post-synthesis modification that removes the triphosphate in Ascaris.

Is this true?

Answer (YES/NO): NO